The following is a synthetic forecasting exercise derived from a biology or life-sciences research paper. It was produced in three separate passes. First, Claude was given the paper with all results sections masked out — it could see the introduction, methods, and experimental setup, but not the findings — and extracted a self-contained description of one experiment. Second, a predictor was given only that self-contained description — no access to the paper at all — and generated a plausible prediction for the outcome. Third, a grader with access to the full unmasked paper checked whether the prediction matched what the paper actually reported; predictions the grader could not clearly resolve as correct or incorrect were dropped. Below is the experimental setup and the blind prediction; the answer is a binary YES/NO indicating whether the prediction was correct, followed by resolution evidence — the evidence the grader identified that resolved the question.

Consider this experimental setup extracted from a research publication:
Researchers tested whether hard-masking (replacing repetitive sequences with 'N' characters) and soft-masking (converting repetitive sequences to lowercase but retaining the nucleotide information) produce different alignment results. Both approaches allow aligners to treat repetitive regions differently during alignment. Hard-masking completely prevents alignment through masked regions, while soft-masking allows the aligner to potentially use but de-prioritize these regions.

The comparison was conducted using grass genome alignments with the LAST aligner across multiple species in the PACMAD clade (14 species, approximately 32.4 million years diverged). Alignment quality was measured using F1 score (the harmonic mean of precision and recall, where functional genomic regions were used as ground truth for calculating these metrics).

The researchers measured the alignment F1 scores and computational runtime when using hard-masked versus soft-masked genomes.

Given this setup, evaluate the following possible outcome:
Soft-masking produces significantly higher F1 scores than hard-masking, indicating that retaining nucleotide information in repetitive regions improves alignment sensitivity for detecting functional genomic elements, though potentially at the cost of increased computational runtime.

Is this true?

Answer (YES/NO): NO